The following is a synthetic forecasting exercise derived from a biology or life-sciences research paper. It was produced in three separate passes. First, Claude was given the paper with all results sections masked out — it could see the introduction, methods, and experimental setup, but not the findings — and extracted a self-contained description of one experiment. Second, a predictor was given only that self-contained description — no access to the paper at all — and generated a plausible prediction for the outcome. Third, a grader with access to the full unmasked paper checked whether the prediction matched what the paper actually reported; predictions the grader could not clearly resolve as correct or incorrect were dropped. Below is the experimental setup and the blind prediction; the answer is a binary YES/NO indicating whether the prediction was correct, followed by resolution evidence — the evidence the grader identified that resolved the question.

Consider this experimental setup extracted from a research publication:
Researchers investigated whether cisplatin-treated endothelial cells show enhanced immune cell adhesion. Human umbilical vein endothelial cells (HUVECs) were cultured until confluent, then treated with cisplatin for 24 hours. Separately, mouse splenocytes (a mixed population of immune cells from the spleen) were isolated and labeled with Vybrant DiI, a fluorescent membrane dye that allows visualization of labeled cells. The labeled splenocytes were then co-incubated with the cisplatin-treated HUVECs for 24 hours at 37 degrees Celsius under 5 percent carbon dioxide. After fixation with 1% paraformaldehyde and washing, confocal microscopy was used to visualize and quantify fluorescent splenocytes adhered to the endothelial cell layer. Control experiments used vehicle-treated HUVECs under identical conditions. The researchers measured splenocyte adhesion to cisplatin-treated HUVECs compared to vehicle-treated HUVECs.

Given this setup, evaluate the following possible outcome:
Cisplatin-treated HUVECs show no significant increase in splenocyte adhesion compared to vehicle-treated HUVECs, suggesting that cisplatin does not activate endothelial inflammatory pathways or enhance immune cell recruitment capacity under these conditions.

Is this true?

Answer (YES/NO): NO